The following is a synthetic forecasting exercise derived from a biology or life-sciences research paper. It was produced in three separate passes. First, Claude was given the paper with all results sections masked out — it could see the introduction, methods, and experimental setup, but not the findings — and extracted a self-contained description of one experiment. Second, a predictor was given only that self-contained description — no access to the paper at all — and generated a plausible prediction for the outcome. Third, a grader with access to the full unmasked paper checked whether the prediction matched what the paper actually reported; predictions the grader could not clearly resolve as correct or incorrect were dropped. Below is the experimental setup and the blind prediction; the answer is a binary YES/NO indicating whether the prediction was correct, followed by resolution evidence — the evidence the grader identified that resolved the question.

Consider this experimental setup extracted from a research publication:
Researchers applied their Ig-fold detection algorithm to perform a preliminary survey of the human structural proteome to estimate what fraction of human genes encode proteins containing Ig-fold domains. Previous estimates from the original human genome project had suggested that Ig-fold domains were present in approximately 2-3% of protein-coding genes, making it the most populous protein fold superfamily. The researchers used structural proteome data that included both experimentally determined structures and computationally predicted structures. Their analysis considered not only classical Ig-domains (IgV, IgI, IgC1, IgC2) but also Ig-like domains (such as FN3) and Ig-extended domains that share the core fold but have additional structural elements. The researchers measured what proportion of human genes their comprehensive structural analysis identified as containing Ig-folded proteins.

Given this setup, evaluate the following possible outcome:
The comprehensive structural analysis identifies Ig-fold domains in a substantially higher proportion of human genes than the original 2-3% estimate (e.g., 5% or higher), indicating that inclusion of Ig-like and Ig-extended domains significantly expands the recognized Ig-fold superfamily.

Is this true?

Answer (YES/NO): YES